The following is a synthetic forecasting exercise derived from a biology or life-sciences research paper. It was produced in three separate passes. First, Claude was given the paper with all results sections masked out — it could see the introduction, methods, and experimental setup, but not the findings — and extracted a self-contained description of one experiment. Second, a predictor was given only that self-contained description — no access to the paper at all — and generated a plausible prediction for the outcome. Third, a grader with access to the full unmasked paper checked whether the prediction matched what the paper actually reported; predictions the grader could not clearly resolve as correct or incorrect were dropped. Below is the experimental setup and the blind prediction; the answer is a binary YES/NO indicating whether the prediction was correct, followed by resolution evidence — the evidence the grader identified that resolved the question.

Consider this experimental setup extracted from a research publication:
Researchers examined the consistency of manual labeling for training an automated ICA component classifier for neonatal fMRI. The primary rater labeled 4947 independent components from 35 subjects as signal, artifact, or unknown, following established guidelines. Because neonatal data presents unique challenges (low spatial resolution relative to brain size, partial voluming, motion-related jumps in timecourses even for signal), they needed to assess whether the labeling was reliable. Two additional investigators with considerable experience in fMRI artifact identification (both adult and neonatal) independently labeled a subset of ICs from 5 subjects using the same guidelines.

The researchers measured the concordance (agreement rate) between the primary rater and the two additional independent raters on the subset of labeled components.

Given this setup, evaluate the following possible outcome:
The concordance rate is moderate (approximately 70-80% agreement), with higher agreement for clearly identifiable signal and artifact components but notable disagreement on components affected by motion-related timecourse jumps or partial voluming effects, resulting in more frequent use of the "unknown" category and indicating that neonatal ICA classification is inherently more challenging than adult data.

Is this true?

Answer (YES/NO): NO